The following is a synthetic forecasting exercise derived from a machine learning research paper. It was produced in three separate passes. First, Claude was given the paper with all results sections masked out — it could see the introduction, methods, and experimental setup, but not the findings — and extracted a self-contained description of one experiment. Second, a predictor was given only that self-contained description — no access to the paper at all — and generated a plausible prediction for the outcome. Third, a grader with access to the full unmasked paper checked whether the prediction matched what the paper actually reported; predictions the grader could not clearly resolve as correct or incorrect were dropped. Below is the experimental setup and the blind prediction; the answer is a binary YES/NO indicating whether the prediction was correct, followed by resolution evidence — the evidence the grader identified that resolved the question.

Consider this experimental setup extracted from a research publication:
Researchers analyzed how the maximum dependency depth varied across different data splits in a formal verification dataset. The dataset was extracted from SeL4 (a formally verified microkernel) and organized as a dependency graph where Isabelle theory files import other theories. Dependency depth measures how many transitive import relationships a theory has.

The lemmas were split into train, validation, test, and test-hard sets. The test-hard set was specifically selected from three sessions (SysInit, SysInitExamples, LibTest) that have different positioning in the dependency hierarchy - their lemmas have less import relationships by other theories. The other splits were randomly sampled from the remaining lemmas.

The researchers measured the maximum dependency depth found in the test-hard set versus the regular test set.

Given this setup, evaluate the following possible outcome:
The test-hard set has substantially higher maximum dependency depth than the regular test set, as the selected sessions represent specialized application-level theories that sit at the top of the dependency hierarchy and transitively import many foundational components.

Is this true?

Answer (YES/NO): NO